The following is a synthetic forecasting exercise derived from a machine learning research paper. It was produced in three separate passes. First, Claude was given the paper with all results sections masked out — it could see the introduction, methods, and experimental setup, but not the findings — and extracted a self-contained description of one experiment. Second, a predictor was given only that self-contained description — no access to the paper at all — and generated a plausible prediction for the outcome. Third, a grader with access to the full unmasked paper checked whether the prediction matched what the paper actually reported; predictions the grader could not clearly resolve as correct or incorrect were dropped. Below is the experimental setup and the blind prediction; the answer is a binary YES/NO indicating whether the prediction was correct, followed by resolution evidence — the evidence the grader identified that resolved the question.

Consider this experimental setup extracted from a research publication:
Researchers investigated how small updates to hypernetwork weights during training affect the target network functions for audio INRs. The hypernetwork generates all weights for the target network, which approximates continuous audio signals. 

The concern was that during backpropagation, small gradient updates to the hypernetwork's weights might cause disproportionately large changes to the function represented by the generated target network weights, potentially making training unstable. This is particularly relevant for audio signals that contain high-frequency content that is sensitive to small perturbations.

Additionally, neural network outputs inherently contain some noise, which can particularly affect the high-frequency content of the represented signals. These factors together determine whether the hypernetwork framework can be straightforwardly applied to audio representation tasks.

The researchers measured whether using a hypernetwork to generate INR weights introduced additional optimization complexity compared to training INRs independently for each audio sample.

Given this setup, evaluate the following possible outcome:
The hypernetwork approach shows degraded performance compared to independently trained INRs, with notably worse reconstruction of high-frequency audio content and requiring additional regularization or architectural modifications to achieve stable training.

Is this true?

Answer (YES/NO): YES